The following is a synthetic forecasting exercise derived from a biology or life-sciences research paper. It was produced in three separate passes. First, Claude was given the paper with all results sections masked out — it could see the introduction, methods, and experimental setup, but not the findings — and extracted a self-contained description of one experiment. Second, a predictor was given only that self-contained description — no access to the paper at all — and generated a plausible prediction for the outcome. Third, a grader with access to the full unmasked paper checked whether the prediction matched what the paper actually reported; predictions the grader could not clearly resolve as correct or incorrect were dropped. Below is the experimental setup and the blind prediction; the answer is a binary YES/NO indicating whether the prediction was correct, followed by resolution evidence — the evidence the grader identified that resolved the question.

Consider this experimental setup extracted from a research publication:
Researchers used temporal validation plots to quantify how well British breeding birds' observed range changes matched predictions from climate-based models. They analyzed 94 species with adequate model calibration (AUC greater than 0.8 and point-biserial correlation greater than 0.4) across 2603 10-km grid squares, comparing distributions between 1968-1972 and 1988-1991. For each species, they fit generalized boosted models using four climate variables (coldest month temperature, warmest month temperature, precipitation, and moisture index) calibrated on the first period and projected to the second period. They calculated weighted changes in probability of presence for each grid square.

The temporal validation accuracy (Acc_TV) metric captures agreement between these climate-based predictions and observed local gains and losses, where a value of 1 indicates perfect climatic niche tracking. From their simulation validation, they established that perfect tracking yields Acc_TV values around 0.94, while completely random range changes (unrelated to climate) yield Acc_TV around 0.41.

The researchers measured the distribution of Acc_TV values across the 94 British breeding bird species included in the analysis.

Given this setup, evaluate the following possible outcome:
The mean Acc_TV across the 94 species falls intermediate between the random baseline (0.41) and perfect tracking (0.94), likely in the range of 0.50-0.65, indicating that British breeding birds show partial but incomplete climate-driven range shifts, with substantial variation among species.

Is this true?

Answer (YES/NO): YES